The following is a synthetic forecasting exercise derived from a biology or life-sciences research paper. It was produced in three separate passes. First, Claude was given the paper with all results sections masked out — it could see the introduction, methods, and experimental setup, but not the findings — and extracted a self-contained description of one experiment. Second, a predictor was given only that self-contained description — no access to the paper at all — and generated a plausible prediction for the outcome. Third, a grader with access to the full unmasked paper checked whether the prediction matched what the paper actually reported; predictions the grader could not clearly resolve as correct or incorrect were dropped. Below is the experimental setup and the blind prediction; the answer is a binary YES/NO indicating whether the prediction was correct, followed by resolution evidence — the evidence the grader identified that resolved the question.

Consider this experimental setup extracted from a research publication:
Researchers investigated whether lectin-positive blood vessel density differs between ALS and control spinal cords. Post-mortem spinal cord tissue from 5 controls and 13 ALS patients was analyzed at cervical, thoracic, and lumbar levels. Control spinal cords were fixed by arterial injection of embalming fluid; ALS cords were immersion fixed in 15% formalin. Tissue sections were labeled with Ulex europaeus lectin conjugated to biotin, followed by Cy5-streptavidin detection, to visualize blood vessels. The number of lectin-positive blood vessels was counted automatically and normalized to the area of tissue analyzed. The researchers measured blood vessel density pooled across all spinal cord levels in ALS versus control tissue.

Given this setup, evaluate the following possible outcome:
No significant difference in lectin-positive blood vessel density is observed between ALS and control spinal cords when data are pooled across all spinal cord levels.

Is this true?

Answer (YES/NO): NO